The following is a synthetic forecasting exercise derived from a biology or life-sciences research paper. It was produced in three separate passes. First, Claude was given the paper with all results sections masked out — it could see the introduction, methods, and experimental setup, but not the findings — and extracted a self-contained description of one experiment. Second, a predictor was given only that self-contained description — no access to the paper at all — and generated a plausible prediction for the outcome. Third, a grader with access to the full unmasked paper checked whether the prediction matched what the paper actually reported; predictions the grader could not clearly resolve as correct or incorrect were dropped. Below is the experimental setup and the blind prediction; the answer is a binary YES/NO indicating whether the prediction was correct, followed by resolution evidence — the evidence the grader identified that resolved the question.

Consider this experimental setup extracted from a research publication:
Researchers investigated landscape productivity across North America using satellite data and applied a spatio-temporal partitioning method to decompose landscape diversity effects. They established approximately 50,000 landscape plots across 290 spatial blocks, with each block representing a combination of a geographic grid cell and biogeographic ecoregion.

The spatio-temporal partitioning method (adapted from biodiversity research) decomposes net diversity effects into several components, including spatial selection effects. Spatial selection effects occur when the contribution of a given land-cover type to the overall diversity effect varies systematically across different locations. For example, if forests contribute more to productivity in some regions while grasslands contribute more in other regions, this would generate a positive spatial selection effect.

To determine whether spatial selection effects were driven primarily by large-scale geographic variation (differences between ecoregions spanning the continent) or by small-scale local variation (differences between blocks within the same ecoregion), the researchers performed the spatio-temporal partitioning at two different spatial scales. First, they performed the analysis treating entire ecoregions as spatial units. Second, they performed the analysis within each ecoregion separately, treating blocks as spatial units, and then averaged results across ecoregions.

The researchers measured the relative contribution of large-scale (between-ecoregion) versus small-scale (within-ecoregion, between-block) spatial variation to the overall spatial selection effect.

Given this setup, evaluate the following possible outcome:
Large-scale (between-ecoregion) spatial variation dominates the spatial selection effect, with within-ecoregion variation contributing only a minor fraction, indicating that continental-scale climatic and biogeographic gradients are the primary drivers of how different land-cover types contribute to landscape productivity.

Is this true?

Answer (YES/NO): NO